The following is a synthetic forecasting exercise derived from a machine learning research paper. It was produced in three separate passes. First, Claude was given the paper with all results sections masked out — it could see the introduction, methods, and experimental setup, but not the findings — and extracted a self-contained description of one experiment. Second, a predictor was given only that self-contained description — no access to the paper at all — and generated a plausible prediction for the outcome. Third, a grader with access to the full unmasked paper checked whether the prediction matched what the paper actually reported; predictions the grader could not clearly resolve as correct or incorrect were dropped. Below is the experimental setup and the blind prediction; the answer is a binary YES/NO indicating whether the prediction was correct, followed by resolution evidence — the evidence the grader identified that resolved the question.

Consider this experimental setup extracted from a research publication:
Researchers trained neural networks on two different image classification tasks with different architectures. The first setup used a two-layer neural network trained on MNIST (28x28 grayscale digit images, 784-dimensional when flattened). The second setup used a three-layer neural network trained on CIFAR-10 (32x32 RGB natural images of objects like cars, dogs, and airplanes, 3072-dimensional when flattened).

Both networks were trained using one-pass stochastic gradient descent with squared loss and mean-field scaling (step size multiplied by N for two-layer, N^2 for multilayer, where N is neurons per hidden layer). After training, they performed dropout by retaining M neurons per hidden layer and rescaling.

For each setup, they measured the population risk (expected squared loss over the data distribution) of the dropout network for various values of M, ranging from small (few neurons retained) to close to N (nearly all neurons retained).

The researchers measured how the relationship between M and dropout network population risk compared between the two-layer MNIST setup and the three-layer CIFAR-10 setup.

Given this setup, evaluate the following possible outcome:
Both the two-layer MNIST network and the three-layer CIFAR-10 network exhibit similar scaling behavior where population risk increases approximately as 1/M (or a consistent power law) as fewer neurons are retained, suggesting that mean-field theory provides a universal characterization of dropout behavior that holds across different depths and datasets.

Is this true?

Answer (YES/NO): NO